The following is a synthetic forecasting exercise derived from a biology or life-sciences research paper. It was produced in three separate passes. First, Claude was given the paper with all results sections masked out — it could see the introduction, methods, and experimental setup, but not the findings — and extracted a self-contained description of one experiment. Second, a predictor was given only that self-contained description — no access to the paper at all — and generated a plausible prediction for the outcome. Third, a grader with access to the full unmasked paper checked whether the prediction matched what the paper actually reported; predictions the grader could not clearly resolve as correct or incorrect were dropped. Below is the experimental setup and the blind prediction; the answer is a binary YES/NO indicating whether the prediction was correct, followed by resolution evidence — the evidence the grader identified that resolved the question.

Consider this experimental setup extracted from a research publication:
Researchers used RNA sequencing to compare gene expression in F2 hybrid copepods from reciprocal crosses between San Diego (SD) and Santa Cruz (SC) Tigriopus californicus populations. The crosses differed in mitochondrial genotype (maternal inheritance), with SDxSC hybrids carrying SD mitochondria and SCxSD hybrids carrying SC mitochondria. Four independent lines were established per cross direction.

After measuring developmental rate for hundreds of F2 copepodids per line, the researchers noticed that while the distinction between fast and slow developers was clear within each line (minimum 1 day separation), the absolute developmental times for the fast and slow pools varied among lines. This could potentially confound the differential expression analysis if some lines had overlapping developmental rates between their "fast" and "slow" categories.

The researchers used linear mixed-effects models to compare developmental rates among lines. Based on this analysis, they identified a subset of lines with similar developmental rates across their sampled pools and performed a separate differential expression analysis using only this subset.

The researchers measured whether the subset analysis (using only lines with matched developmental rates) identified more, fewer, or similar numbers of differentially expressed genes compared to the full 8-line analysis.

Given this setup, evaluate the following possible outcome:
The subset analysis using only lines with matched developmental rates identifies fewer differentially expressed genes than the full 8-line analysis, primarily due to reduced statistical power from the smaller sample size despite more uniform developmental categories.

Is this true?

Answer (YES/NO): NO